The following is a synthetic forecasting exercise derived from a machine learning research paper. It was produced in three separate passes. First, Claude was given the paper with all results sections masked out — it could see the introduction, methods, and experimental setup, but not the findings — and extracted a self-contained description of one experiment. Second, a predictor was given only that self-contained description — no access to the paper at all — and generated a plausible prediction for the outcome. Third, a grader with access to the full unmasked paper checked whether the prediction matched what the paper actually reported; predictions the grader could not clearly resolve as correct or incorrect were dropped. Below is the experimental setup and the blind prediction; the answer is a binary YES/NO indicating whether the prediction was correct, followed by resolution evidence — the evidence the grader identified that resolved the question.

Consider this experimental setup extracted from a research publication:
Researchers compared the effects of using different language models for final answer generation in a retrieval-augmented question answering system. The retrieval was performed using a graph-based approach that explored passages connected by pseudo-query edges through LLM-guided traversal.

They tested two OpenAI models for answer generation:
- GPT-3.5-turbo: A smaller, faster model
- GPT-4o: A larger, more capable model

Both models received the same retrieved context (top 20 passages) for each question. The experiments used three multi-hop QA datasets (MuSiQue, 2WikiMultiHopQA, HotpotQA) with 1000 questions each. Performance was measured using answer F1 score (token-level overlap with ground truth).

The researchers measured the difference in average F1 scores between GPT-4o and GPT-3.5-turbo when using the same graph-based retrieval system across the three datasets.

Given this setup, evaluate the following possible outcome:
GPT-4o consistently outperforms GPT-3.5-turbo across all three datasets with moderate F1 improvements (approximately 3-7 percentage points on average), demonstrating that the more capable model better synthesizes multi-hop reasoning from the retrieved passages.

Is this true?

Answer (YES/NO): NO